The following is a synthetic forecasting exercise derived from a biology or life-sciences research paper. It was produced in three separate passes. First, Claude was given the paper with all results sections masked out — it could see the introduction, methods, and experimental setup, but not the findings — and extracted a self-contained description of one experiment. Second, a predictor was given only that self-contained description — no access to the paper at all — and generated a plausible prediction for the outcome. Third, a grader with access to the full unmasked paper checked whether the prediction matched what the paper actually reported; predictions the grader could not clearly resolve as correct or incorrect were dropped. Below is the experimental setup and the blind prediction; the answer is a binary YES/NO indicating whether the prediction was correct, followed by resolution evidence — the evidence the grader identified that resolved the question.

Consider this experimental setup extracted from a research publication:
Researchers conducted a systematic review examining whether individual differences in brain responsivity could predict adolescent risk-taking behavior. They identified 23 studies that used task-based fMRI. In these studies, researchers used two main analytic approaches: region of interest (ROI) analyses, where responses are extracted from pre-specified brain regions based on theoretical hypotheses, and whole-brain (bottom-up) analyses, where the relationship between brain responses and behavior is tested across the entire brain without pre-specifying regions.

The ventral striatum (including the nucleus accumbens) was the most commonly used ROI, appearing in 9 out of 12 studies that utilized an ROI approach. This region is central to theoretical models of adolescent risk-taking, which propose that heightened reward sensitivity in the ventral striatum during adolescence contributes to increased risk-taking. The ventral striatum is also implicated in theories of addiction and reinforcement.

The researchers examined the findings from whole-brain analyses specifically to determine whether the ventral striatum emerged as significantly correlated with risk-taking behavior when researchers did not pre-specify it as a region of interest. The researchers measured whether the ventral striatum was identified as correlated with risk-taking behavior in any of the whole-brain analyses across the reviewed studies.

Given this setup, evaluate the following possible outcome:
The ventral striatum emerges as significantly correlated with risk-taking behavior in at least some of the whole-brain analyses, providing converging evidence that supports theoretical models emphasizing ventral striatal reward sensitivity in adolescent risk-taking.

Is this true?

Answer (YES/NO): NO